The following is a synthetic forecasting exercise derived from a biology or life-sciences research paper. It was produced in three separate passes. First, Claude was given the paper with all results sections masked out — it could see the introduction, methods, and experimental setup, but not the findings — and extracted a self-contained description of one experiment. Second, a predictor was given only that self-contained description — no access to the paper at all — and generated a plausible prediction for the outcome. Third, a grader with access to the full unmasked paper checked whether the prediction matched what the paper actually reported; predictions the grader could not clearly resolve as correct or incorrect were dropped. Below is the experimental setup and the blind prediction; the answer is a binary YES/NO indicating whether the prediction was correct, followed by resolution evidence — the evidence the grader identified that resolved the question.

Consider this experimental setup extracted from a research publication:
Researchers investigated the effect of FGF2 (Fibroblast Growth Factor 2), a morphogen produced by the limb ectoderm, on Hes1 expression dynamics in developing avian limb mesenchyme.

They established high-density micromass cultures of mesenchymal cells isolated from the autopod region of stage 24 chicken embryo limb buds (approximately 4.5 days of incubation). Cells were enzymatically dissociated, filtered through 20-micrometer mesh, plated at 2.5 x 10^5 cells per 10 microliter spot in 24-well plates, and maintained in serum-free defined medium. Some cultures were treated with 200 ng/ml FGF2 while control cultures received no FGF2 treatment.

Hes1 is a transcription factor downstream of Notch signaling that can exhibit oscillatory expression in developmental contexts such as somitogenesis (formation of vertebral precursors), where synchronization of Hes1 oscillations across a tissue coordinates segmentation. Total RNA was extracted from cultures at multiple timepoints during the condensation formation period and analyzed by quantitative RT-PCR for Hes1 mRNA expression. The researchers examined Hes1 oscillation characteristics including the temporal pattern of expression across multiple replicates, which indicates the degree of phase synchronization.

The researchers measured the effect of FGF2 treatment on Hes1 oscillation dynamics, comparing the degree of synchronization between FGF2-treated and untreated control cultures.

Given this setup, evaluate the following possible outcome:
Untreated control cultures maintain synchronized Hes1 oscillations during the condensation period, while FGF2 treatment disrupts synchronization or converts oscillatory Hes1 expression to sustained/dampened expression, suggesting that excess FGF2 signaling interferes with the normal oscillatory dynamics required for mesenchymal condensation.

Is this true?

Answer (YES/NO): NO